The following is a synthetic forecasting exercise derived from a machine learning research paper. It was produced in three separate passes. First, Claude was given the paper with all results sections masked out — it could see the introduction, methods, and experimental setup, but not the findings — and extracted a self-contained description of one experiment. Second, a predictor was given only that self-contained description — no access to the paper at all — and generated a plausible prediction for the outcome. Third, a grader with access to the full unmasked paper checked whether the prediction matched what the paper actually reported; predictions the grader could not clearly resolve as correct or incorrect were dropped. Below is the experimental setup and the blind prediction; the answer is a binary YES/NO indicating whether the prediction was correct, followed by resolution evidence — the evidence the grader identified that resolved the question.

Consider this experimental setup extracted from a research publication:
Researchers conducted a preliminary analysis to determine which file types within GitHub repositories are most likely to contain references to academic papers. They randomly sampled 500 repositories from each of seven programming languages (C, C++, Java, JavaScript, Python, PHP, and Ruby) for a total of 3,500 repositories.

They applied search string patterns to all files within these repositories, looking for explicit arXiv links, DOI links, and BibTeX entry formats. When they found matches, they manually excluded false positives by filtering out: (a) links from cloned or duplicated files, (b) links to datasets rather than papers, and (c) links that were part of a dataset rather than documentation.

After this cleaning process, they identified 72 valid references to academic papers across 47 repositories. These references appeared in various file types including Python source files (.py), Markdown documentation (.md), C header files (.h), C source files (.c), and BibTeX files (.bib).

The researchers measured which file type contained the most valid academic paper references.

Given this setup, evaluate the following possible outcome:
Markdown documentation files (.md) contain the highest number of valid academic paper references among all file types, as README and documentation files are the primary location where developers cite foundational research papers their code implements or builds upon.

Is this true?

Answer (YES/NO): NO